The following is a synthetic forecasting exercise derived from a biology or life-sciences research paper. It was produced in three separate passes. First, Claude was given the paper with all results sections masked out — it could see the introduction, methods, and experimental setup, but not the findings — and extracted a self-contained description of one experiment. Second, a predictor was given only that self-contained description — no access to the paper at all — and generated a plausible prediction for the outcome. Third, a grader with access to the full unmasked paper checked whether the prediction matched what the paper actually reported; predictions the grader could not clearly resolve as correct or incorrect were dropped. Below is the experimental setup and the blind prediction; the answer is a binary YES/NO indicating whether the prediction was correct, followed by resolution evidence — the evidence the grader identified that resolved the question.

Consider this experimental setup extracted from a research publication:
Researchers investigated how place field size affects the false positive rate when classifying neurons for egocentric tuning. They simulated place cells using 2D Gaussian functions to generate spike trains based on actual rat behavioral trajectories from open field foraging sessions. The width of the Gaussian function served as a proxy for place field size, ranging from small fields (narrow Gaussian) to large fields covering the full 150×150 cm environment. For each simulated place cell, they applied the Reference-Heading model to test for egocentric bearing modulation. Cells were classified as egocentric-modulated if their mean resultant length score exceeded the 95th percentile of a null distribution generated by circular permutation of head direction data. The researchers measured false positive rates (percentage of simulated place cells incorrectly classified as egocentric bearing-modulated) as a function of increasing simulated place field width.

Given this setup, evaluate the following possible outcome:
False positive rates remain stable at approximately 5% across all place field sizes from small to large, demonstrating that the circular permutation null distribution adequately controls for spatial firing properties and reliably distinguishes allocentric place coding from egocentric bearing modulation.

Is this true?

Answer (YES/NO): NO